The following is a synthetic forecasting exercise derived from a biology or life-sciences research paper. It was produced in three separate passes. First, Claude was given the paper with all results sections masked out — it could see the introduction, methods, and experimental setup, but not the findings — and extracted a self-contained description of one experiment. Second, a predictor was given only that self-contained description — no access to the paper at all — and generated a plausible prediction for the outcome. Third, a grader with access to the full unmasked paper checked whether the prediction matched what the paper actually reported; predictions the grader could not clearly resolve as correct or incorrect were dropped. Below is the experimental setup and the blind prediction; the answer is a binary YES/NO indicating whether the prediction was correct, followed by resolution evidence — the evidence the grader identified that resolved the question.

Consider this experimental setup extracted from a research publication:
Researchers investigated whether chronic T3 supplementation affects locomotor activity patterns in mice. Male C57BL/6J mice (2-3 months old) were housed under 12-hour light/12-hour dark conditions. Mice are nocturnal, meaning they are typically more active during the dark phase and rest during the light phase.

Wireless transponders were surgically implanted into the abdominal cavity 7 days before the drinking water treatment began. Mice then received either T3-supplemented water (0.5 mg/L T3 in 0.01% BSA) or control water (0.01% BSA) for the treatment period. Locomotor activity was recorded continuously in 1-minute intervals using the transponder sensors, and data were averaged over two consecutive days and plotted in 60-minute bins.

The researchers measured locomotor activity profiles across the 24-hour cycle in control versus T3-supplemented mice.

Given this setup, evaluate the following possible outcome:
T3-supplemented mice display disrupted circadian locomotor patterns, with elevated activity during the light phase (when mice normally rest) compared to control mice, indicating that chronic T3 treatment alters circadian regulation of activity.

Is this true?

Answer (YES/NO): NO